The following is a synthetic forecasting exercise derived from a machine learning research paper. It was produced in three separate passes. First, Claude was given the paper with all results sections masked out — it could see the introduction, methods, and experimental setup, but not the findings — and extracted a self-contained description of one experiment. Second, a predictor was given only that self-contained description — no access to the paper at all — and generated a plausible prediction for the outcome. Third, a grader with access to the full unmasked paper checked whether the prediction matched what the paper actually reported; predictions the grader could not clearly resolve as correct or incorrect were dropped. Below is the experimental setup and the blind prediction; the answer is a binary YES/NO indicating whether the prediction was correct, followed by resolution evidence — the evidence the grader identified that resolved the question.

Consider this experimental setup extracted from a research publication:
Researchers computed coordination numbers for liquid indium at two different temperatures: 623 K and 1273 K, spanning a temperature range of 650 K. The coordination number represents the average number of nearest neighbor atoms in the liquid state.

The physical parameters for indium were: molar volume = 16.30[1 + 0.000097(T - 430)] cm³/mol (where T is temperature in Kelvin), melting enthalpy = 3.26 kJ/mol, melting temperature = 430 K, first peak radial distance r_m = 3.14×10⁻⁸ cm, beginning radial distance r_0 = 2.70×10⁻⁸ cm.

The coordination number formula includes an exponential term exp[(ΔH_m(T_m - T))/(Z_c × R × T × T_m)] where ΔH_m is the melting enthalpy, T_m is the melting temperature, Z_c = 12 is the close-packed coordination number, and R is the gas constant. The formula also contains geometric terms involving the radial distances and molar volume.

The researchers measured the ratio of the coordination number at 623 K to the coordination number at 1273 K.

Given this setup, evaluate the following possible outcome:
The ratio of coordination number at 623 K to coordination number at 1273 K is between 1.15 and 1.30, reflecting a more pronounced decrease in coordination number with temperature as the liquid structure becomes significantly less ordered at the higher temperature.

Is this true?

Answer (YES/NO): NO